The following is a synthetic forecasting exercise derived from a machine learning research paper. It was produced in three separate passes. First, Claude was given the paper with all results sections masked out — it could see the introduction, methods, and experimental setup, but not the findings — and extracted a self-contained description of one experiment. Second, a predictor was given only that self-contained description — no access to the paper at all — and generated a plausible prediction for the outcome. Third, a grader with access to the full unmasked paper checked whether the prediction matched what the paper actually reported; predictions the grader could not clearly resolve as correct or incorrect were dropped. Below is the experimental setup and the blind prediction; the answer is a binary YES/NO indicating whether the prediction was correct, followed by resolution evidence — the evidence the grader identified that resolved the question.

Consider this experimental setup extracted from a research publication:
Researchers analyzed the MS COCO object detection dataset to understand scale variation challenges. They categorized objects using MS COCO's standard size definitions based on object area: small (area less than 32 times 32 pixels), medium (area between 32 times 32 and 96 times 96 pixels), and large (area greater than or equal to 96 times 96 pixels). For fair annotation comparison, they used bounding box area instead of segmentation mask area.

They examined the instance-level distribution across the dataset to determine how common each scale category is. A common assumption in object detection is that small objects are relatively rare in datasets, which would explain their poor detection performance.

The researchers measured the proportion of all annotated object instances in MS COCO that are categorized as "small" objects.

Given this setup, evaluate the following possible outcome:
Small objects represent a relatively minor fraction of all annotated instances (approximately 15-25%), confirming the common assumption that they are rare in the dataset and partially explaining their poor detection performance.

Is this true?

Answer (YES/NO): NO